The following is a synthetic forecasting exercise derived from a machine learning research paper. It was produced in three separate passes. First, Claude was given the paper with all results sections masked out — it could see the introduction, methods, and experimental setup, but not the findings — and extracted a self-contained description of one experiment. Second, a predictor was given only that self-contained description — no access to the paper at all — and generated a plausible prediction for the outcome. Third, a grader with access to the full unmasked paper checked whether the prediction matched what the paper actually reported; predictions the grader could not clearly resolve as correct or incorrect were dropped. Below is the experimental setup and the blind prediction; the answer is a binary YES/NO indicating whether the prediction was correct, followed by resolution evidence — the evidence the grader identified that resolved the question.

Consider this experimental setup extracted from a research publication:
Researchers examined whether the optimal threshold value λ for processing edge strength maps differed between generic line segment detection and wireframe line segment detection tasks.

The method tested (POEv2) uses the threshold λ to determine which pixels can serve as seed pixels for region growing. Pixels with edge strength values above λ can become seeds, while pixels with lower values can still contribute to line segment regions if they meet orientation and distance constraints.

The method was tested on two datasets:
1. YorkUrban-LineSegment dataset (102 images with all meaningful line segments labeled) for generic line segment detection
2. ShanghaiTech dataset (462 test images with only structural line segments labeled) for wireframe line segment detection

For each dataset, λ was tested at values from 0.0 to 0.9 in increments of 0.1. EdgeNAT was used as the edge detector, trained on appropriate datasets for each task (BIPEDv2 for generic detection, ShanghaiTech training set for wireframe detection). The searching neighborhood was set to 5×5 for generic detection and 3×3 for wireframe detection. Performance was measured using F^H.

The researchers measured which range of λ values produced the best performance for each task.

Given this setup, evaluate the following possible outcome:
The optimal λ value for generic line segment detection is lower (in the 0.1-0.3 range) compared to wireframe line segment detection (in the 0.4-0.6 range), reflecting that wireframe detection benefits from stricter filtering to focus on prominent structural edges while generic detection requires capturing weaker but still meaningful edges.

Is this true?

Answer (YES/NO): NO